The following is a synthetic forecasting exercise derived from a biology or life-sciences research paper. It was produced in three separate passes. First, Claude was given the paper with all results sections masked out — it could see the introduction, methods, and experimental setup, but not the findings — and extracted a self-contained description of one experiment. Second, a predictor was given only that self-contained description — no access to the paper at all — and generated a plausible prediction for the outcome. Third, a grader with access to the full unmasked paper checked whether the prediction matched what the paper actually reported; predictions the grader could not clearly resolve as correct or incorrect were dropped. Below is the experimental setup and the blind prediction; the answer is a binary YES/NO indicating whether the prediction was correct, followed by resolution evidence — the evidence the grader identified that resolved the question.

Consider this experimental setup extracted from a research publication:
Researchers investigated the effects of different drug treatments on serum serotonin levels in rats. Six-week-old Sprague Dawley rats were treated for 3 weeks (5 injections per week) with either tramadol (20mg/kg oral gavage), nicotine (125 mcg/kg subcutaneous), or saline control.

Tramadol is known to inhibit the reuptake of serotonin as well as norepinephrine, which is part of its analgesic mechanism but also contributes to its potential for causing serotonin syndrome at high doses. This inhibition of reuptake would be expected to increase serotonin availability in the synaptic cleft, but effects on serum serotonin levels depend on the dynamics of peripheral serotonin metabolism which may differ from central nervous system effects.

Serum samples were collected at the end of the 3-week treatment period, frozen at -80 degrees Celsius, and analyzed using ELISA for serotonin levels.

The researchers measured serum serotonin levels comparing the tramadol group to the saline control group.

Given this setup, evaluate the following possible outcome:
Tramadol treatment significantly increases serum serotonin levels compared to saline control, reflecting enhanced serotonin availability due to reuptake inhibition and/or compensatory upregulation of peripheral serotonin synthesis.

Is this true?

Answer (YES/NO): YES